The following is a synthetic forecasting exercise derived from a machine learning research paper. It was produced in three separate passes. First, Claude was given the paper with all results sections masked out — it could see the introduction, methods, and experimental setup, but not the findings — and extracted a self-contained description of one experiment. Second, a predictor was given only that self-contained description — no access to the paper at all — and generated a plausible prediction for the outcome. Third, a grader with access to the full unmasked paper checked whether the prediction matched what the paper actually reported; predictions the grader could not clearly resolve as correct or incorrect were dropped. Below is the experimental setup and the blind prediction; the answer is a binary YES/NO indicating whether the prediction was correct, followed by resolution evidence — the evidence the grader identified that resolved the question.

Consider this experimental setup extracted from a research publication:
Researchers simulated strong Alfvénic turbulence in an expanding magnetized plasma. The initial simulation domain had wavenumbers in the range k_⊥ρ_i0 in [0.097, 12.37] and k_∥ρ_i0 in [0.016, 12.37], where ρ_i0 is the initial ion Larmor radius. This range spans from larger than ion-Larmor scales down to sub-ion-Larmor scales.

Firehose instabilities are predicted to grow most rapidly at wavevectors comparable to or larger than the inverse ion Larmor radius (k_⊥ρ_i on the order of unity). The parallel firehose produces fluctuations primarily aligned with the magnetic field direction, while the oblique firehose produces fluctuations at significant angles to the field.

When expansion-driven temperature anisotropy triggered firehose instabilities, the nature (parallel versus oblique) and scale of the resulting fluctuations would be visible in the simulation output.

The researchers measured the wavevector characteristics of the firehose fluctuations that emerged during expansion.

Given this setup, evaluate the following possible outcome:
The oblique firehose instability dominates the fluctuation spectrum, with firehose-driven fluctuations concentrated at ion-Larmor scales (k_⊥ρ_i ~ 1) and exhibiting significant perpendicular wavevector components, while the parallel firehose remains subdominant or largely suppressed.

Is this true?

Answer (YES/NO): YES